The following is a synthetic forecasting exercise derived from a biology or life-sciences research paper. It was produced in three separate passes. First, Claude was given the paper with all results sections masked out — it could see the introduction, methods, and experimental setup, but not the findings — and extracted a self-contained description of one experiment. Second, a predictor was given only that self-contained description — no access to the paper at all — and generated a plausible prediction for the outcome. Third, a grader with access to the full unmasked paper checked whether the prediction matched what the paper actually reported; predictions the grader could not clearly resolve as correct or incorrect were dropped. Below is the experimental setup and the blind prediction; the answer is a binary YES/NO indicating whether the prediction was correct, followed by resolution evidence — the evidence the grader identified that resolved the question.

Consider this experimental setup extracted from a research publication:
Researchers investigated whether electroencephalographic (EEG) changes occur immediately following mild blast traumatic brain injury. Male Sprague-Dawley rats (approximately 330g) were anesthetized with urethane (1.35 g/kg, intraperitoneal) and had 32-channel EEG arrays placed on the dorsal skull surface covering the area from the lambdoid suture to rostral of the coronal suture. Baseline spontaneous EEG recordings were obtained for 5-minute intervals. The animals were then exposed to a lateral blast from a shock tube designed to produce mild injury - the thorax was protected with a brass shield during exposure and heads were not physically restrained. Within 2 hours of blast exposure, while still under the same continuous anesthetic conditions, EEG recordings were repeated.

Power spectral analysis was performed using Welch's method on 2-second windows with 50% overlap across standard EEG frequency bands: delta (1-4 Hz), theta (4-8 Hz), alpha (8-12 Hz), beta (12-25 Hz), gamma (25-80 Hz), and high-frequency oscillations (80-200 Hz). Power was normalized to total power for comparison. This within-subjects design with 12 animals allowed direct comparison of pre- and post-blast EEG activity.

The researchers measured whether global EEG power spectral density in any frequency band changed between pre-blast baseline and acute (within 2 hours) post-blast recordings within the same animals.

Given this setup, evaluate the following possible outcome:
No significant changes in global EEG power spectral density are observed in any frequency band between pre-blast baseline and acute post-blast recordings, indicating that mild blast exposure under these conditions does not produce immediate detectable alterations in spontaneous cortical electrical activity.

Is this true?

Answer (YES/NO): YES